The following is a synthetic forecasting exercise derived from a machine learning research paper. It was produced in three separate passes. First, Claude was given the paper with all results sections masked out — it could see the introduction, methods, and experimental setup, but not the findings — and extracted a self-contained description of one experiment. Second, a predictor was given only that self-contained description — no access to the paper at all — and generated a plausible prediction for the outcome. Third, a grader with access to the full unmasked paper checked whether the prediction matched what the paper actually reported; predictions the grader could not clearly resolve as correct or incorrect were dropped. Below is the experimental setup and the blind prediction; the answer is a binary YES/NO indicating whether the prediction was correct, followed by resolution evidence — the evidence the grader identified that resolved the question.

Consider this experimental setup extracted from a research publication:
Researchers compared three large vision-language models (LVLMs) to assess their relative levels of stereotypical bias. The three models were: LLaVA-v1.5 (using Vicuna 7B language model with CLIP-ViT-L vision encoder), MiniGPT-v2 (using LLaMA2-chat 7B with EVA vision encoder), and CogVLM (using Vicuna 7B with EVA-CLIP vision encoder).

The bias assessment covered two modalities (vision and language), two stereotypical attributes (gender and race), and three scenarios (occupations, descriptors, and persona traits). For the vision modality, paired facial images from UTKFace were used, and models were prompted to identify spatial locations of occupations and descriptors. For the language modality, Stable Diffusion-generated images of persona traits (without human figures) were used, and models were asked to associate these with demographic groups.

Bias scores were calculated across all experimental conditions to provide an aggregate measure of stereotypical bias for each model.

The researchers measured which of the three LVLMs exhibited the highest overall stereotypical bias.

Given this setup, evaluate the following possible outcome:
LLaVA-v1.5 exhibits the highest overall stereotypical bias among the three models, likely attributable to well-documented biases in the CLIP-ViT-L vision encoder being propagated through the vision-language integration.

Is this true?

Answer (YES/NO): NO